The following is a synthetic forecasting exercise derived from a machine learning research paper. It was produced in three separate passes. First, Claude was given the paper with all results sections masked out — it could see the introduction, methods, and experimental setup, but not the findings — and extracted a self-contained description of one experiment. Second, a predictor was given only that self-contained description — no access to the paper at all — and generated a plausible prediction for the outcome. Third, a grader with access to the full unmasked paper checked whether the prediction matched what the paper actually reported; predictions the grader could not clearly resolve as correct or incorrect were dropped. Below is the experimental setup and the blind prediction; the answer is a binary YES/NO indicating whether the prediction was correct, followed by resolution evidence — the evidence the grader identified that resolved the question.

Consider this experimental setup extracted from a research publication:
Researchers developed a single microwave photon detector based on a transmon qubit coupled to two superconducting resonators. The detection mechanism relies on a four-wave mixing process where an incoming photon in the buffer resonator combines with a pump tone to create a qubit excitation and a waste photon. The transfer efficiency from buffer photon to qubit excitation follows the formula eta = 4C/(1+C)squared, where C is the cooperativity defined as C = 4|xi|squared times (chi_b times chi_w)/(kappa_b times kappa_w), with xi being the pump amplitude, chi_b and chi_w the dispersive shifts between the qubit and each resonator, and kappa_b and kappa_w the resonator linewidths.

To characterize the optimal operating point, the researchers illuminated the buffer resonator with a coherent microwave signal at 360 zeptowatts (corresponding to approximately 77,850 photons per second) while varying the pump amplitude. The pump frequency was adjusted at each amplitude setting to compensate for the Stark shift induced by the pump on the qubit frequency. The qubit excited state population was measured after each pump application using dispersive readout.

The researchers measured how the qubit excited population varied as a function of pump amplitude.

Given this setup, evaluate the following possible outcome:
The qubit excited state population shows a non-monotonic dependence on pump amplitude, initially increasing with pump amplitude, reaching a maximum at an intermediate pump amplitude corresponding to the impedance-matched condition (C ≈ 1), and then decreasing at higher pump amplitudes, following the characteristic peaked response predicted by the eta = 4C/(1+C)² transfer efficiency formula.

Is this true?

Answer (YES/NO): YES